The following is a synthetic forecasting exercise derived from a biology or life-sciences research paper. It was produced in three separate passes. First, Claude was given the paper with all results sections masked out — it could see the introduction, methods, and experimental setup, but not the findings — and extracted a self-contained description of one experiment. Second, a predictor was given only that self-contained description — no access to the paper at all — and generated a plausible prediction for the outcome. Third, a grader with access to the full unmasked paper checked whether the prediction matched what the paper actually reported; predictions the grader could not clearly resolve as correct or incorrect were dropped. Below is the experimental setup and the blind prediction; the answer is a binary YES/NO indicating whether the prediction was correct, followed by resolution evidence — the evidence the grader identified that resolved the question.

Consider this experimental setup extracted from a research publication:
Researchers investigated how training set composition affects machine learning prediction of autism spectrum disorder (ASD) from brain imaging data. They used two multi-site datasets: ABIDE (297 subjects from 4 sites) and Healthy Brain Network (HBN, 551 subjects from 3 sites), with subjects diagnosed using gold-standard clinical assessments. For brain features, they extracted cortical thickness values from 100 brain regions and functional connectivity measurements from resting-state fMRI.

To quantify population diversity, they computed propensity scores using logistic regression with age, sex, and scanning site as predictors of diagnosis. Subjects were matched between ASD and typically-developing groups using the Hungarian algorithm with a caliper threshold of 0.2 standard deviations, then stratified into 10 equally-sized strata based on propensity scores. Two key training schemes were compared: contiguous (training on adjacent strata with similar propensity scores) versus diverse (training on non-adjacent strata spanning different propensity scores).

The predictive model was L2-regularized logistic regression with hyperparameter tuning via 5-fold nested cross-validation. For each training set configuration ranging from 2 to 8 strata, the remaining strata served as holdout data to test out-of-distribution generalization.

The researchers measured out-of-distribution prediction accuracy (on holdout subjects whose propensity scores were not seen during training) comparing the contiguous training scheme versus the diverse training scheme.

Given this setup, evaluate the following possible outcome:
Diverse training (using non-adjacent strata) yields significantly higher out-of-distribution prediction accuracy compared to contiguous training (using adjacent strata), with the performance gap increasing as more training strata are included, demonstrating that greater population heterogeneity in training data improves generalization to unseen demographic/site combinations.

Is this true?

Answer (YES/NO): NO